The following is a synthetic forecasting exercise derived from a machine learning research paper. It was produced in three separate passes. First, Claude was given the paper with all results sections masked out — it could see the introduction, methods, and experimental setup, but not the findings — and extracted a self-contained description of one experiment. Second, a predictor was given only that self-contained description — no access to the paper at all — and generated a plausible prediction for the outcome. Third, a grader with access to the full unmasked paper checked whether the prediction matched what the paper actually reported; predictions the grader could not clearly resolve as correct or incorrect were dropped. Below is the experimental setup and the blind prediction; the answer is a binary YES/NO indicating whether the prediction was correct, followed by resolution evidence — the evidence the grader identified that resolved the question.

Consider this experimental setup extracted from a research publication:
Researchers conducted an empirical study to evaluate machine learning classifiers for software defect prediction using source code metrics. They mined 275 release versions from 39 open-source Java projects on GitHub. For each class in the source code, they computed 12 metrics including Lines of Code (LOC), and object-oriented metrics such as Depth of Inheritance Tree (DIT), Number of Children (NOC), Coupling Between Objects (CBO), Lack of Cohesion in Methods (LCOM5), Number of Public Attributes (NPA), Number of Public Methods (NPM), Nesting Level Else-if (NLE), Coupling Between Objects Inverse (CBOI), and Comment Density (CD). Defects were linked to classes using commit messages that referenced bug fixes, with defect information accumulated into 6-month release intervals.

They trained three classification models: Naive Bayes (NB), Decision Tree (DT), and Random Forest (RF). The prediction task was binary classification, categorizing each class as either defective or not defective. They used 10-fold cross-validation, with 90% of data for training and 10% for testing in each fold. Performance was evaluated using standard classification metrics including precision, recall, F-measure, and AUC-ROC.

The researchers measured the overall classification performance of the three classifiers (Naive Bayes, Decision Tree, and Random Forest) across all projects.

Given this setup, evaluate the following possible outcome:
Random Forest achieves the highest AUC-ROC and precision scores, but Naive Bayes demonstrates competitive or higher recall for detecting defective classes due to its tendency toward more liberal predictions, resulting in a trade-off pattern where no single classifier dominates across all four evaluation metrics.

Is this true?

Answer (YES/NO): NO